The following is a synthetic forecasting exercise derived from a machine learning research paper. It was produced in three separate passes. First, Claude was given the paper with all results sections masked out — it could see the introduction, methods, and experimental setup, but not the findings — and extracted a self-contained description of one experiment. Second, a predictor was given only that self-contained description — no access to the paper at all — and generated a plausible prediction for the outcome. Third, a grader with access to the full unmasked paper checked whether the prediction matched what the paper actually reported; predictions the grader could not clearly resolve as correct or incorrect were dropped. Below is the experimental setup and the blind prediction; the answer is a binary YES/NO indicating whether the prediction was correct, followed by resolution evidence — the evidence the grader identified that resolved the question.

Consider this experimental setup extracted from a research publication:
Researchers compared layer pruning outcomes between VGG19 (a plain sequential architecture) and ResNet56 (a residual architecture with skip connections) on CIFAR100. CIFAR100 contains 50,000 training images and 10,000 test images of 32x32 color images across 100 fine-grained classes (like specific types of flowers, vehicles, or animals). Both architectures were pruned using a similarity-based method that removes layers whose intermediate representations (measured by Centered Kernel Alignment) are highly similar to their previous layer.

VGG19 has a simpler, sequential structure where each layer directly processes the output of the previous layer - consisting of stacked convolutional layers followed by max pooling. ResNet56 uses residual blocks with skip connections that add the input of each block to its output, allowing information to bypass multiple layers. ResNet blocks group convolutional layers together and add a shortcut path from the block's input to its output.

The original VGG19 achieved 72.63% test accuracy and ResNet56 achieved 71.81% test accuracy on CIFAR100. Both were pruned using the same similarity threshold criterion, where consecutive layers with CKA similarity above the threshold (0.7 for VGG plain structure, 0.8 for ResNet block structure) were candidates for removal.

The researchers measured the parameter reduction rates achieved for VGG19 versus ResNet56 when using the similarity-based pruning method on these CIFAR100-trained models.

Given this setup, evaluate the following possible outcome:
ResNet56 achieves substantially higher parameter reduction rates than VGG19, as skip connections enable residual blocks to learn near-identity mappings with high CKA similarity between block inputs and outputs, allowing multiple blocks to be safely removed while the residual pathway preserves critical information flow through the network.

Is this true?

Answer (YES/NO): NO